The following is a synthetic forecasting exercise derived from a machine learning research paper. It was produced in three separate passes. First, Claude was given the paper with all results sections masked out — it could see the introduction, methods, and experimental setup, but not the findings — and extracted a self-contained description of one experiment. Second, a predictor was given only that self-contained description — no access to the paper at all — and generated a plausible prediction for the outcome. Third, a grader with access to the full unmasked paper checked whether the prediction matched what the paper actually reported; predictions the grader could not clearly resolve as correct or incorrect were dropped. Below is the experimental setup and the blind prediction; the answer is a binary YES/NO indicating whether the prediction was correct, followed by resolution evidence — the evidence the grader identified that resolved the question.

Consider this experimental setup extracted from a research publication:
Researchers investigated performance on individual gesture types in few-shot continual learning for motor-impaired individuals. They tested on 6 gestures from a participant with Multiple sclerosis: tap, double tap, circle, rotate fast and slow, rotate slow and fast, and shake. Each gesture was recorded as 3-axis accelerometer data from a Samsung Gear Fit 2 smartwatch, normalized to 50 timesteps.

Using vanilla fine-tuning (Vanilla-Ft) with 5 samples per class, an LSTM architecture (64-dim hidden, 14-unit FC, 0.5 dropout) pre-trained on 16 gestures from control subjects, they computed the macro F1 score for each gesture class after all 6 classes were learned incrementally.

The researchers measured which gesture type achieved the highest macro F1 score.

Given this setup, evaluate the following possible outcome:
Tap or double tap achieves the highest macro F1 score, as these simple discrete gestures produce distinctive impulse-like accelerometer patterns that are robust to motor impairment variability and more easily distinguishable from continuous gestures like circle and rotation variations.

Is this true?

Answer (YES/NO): NO